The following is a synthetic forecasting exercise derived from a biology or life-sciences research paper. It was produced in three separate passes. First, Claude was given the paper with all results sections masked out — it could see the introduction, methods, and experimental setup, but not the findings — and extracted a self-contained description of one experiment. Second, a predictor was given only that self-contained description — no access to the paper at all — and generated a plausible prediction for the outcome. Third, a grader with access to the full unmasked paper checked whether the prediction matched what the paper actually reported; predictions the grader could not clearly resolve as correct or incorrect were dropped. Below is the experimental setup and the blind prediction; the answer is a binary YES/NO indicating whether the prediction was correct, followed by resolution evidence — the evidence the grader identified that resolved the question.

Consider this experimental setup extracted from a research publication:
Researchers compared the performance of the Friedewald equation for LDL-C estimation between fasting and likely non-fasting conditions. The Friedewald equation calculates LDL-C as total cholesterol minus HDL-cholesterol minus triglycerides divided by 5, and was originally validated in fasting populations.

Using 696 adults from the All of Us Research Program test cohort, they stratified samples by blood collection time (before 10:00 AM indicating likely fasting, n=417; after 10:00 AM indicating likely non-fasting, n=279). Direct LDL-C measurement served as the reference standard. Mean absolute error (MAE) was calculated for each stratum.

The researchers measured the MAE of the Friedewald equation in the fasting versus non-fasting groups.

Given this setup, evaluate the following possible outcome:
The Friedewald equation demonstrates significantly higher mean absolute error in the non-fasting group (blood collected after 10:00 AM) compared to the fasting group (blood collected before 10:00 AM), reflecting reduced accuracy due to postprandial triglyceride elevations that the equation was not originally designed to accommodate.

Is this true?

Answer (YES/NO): YES